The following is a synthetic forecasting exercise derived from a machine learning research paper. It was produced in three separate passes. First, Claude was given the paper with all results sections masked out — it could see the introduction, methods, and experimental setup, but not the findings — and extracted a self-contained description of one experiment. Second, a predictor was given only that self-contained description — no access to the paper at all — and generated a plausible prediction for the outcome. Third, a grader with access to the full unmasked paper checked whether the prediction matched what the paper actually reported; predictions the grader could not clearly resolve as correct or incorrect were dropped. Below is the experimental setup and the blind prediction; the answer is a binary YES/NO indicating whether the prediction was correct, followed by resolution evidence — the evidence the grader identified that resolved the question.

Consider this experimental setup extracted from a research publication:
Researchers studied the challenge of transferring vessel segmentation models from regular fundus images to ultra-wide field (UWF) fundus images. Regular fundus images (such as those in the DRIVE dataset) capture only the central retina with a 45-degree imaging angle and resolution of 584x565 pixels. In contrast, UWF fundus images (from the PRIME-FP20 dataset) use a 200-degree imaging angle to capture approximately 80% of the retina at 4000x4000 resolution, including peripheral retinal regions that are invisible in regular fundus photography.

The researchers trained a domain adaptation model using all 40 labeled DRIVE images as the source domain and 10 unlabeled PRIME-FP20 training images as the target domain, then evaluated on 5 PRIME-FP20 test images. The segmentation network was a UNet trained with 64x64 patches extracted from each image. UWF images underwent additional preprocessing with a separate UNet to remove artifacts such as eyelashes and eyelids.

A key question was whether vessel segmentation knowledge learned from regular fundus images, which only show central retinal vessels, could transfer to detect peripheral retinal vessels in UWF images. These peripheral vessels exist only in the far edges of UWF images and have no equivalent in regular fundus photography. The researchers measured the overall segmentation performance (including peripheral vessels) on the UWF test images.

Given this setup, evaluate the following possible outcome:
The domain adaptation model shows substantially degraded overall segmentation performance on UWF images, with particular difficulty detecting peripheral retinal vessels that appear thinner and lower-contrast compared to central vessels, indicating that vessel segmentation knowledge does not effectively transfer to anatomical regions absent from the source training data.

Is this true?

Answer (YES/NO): NO